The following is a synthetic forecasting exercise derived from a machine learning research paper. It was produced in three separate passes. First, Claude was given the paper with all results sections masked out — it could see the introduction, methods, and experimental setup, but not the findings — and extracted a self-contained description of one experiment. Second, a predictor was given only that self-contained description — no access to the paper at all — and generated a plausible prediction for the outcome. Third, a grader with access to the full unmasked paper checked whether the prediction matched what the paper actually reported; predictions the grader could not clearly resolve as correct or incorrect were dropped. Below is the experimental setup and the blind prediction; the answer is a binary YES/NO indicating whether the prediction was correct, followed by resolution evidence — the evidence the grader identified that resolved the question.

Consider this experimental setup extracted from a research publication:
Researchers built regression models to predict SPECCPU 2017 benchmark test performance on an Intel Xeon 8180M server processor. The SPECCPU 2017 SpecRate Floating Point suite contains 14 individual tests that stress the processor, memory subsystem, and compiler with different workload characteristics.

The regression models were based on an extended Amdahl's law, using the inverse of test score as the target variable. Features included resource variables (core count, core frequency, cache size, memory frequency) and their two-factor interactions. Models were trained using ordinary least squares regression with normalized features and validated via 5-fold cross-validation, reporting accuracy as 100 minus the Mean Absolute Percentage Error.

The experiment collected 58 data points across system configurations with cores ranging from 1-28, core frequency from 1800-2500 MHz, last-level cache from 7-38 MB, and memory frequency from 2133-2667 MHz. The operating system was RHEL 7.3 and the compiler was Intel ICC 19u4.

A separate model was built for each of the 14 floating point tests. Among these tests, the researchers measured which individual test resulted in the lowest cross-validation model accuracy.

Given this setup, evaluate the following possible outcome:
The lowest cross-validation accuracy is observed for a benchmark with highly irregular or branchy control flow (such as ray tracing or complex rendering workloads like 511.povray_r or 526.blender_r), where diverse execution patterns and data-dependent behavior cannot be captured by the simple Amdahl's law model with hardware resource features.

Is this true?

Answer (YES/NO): NO